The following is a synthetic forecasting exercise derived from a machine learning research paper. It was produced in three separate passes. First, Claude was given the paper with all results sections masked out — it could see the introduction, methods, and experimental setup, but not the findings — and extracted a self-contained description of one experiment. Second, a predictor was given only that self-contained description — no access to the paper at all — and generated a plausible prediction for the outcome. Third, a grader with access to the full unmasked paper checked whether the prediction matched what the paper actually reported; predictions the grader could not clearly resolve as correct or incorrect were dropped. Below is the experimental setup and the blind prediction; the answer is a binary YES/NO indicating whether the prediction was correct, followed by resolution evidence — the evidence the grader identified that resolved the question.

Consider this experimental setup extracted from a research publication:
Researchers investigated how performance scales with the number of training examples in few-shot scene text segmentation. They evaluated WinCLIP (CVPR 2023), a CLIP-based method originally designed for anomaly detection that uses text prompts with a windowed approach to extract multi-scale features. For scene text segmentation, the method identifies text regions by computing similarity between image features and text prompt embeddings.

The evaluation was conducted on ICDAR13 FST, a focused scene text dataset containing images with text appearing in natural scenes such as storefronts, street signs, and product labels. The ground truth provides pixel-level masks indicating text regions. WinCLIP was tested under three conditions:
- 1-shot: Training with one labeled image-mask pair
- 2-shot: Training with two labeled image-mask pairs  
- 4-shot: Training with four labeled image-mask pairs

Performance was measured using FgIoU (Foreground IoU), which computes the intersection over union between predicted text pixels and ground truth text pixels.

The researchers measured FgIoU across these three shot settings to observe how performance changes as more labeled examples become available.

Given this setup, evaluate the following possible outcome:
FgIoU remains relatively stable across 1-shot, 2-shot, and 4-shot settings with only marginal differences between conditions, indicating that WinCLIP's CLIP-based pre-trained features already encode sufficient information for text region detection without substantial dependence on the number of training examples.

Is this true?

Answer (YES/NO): NO